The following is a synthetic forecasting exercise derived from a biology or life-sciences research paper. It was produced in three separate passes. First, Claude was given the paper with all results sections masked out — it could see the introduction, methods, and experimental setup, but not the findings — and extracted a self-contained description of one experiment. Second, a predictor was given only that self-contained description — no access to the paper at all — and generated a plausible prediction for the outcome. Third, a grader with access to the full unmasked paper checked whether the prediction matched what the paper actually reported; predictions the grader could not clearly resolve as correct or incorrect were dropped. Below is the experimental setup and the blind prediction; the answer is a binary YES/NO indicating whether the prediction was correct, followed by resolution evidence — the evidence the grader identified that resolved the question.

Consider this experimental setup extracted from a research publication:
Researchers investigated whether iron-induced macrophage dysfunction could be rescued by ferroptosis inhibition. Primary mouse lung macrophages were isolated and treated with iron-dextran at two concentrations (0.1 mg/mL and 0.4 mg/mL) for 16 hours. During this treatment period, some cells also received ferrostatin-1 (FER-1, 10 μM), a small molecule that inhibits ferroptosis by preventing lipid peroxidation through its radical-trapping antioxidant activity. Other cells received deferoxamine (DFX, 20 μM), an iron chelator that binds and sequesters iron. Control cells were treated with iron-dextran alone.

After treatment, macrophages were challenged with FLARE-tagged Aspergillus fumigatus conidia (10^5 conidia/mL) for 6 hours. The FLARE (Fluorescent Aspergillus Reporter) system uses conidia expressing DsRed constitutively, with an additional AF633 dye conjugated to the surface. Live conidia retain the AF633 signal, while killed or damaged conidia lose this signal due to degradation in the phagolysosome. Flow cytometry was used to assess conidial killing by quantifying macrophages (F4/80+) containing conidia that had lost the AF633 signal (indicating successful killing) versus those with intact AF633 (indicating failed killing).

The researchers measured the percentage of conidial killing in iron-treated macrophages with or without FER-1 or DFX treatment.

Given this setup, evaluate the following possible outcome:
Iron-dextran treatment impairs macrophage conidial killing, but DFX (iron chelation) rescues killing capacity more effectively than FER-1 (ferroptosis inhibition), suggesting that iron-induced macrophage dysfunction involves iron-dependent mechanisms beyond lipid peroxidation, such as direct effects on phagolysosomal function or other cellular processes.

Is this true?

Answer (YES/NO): NO